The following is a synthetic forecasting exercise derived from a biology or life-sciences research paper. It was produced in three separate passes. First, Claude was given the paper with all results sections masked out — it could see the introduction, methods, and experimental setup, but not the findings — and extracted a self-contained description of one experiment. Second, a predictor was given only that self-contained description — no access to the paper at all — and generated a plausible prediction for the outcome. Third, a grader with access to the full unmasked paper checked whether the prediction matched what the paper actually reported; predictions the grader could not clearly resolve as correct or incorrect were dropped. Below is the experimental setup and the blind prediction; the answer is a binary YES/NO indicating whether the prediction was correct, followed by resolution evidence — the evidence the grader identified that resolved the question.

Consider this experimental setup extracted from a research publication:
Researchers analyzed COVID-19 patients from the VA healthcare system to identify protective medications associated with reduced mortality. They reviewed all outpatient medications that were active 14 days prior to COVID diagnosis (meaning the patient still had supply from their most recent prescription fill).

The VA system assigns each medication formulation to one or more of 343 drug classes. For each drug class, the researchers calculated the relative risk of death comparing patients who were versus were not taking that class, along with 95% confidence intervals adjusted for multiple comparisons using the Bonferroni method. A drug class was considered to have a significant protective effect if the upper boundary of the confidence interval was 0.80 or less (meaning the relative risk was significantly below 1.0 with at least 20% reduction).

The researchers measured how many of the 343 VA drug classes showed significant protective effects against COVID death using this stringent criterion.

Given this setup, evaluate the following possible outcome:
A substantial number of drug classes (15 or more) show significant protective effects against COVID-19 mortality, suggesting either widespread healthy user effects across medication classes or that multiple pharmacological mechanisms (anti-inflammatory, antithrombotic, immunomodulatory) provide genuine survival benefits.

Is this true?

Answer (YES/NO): NO